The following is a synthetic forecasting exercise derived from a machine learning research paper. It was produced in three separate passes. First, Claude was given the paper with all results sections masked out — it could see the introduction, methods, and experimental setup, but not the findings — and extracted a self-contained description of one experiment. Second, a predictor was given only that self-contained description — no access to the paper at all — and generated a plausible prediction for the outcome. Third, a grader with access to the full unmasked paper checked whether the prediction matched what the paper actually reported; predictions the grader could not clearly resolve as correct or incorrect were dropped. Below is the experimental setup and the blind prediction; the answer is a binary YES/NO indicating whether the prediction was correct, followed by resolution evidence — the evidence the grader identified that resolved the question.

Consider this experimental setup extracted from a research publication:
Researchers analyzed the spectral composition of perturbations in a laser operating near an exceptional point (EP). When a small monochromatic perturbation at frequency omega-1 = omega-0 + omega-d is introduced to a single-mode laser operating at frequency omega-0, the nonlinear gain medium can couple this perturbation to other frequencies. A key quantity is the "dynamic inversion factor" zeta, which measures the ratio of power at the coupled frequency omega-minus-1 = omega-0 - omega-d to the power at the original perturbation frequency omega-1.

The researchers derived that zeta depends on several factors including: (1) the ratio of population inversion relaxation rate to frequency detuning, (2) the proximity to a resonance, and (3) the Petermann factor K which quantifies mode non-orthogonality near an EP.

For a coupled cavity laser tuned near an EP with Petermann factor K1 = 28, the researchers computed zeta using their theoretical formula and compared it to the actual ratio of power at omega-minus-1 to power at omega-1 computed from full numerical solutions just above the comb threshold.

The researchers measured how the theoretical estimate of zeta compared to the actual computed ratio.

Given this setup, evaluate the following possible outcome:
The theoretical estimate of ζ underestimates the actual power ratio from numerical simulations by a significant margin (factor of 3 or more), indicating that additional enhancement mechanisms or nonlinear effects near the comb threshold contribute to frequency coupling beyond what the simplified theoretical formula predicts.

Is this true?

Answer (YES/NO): NO